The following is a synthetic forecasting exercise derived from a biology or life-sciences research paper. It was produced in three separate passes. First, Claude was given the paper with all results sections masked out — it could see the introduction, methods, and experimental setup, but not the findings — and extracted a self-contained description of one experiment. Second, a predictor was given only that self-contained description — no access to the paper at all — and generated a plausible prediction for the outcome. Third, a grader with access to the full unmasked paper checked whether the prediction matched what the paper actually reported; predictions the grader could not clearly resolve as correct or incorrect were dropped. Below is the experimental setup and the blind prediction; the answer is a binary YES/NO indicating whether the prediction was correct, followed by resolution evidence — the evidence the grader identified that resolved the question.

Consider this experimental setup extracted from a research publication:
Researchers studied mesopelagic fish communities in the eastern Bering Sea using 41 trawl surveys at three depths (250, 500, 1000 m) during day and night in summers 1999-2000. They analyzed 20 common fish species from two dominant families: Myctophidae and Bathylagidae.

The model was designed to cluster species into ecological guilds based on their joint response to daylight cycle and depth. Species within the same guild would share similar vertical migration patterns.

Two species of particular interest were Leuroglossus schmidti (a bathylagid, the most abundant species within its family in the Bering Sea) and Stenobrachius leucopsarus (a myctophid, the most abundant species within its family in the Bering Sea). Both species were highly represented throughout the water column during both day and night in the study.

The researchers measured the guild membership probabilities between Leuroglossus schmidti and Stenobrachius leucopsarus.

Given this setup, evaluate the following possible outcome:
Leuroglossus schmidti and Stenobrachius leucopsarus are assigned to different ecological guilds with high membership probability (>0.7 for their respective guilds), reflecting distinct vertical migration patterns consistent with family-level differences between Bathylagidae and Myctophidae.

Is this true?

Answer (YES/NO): NO